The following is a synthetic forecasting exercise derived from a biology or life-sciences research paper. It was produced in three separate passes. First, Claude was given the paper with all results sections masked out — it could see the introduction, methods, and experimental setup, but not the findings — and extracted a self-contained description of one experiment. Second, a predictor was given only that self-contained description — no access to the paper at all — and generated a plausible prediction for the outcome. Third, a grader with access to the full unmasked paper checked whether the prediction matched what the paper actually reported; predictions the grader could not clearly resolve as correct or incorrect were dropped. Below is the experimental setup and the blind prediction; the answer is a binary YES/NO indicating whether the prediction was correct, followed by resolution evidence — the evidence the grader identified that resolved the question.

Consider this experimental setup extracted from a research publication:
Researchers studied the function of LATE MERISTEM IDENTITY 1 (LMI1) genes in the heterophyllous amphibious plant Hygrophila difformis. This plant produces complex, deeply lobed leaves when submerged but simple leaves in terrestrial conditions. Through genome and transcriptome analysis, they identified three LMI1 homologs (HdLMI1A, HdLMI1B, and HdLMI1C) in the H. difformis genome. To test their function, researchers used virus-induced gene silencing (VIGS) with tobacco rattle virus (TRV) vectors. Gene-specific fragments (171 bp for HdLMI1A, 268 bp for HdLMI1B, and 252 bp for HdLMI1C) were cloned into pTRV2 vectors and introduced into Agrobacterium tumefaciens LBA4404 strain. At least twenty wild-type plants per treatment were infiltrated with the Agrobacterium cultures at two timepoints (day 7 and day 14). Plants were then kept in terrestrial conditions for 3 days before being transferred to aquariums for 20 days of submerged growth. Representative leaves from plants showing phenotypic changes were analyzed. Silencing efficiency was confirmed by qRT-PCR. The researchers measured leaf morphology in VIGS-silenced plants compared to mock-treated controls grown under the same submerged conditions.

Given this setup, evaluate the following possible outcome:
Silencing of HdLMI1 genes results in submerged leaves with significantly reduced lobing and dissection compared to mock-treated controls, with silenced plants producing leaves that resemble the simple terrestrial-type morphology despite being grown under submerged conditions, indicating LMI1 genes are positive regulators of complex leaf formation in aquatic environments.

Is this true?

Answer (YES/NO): YES